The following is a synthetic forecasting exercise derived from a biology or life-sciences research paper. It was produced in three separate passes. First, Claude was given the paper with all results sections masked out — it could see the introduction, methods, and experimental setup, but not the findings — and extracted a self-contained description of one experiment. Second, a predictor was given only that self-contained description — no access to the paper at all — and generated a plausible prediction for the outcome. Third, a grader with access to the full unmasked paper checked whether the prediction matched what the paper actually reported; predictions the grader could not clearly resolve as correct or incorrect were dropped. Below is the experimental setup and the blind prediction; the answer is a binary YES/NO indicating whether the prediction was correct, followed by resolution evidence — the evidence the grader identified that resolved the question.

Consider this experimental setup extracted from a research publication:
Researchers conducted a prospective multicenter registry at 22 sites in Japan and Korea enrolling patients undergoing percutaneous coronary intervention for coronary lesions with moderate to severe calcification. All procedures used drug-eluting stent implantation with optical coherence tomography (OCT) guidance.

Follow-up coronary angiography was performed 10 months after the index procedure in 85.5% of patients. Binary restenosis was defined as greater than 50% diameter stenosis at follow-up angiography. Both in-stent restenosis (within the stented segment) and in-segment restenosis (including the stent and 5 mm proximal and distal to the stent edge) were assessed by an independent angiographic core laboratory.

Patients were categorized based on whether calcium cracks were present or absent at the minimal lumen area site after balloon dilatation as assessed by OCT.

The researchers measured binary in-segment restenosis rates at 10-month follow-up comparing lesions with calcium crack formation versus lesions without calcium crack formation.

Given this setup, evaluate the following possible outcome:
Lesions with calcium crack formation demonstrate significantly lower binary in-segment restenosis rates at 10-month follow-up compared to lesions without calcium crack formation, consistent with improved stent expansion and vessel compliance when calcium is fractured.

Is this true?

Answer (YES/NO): NO